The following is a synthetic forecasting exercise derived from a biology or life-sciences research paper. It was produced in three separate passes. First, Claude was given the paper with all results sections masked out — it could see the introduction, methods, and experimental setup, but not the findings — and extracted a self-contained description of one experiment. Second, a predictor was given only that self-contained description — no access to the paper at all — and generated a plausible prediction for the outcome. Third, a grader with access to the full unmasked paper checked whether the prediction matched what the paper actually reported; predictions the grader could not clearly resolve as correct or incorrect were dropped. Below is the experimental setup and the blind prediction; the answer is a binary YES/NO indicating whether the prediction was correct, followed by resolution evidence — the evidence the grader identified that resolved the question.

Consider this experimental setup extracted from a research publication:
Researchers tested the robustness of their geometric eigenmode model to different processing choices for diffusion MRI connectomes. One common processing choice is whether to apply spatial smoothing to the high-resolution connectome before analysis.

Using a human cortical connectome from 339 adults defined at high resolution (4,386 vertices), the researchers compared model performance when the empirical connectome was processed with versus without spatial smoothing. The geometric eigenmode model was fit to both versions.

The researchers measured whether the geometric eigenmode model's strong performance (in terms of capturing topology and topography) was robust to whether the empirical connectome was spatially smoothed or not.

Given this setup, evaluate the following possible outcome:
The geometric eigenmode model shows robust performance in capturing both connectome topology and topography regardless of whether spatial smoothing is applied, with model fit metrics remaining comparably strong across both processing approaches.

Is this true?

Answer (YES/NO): YES